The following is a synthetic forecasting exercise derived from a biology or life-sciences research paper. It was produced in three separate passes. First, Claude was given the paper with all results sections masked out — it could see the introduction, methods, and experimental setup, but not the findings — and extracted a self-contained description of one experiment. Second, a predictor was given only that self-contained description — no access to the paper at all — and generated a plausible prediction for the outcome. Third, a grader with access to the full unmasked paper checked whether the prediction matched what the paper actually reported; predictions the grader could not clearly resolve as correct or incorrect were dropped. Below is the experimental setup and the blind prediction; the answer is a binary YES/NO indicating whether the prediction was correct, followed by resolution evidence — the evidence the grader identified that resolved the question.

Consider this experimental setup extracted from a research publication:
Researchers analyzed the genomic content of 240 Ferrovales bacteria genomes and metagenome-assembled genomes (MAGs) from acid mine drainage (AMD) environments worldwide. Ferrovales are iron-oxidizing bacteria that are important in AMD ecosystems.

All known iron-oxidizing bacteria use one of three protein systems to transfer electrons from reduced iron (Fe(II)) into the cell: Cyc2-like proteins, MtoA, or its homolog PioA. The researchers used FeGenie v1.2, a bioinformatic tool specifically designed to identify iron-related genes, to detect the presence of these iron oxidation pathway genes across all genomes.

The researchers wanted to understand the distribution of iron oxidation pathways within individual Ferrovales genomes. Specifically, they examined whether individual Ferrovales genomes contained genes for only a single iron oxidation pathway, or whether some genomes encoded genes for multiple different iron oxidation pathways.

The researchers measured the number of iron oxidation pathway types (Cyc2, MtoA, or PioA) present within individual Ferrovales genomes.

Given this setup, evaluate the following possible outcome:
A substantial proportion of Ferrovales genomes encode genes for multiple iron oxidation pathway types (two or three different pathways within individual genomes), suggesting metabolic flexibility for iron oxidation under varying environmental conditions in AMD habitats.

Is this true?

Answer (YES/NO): NO